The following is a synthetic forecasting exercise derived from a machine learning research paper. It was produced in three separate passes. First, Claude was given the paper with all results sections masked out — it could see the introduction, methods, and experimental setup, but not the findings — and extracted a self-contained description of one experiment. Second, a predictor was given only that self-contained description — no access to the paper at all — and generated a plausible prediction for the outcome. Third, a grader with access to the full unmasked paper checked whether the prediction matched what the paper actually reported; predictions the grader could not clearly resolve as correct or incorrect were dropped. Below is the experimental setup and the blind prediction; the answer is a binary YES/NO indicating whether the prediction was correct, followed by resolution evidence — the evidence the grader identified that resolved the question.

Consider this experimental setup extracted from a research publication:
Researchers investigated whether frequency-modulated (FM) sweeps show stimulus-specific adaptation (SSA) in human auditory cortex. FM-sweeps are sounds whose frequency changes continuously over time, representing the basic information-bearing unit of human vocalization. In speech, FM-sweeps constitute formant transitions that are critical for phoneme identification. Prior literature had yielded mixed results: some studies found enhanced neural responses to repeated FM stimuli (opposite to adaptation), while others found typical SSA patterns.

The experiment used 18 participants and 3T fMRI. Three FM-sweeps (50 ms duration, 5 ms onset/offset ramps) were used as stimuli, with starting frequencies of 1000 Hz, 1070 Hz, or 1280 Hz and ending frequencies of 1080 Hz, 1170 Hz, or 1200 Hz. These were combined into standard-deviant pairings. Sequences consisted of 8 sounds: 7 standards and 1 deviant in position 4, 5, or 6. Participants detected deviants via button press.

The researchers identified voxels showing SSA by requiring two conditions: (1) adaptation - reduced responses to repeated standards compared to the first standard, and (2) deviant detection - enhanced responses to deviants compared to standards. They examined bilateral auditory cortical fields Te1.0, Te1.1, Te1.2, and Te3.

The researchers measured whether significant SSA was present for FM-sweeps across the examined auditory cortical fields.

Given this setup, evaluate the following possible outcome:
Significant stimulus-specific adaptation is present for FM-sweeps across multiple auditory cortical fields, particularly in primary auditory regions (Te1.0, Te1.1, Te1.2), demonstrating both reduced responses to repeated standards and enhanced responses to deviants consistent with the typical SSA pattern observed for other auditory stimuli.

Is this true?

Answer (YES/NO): YES